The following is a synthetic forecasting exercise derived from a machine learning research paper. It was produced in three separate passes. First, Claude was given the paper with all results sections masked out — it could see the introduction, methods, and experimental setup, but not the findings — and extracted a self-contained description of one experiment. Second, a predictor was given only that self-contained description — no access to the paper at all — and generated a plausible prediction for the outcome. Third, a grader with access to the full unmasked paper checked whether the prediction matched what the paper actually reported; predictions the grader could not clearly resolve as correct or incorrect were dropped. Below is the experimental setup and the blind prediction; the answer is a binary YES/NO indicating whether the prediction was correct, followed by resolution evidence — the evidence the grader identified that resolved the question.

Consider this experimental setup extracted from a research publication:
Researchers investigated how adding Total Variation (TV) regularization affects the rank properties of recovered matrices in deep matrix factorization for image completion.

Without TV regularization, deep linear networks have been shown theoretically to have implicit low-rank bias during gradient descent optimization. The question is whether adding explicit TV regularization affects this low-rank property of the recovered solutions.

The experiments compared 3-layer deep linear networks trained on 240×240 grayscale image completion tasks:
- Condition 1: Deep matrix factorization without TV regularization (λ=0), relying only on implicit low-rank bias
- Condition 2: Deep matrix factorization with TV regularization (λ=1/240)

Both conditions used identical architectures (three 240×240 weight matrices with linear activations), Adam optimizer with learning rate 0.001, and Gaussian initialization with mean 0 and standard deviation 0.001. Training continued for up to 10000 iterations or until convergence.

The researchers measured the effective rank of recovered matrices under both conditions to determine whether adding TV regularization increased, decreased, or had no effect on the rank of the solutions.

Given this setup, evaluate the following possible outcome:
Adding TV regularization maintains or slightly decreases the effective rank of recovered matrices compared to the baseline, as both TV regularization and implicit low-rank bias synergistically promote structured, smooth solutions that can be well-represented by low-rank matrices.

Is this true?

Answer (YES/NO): NO